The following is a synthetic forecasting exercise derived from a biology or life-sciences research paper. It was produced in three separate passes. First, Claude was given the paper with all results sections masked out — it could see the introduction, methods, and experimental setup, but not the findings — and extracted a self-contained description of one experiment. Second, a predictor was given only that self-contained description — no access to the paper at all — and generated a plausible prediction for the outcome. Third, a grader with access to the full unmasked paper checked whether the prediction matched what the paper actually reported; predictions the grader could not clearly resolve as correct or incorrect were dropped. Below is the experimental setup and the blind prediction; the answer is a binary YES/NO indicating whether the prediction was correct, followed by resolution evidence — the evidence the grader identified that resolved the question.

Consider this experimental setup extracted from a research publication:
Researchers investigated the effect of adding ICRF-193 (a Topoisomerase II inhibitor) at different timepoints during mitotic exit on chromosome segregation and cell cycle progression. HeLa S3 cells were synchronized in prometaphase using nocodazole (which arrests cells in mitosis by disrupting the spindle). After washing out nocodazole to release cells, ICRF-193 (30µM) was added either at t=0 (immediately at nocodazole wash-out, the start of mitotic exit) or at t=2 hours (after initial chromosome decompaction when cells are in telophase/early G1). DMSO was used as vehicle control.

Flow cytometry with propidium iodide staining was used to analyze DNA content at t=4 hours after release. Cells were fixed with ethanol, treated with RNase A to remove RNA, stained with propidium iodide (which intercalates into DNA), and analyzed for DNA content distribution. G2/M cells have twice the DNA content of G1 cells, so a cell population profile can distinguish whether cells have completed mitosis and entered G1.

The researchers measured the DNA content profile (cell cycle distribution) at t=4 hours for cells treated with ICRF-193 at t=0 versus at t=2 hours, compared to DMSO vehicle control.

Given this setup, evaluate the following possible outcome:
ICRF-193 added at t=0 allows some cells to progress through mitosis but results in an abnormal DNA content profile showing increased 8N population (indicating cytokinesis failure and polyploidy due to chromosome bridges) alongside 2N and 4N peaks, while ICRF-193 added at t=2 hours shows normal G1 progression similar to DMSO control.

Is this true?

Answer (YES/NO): NO